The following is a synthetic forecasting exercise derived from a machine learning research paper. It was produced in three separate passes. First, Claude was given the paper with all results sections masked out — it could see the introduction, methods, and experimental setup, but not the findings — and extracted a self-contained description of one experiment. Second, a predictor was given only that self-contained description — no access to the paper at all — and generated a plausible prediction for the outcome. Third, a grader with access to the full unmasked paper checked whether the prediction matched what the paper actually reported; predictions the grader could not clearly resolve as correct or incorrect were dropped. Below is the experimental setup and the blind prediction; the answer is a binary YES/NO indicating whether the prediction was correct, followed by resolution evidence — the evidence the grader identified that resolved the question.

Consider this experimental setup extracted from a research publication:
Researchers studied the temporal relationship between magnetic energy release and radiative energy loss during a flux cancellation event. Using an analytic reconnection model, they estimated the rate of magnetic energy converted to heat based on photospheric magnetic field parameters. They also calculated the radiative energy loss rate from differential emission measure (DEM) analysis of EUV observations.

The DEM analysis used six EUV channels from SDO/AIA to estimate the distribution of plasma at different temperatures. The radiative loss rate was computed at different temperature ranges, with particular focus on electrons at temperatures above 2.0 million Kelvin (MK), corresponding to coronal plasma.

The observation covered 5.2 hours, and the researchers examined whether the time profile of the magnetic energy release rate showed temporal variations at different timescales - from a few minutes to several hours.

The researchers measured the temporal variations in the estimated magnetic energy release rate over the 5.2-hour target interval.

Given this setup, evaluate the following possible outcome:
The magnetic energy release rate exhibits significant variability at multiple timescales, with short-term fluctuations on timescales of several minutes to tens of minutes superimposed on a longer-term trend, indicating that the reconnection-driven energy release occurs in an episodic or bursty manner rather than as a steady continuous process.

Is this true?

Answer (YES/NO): YES